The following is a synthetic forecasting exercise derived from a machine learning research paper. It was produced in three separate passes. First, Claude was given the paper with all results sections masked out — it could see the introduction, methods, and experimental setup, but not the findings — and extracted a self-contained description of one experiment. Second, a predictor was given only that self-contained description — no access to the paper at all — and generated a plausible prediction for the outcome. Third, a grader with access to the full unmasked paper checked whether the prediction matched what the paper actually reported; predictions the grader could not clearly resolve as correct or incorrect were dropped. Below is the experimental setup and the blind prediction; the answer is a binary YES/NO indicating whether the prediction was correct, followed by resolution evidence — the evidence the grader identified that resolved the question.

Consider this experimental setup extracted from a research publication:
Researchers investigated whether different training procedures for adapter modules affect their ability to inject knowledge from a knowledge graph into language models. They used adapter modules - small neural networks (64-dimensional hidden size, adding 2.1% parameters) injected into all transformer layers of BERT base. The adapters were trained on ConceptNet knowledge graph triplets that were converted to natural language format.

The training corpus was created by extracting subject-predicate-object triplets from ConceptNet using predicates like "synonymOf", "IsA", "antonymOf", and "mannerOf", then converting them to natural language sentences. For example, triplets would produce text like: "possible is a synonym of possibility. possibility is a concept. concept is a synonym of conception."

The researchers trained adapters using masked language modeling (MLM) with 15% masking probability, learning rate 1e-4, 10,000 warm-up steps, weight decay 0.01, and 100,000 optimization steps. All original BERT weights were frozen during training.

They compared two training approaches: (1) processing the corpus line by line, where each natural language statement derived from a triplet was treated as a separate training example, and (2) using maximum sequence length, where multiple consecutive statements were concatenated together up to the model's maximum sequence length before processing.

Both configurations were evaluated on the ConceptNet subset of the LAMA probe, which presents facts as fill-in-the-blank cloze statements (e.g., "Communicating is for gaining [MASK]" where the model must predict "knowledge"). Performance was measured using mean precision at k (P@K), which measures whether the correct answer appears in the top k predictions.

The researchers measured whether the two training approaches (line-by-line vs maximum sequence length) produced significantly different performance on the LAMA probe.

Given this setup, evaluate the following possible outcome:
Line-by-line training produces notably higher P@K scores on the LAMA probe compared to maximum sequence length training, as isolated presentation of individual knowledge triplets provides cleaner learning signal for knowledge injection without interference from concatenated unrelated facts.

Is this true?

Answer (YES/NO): NO